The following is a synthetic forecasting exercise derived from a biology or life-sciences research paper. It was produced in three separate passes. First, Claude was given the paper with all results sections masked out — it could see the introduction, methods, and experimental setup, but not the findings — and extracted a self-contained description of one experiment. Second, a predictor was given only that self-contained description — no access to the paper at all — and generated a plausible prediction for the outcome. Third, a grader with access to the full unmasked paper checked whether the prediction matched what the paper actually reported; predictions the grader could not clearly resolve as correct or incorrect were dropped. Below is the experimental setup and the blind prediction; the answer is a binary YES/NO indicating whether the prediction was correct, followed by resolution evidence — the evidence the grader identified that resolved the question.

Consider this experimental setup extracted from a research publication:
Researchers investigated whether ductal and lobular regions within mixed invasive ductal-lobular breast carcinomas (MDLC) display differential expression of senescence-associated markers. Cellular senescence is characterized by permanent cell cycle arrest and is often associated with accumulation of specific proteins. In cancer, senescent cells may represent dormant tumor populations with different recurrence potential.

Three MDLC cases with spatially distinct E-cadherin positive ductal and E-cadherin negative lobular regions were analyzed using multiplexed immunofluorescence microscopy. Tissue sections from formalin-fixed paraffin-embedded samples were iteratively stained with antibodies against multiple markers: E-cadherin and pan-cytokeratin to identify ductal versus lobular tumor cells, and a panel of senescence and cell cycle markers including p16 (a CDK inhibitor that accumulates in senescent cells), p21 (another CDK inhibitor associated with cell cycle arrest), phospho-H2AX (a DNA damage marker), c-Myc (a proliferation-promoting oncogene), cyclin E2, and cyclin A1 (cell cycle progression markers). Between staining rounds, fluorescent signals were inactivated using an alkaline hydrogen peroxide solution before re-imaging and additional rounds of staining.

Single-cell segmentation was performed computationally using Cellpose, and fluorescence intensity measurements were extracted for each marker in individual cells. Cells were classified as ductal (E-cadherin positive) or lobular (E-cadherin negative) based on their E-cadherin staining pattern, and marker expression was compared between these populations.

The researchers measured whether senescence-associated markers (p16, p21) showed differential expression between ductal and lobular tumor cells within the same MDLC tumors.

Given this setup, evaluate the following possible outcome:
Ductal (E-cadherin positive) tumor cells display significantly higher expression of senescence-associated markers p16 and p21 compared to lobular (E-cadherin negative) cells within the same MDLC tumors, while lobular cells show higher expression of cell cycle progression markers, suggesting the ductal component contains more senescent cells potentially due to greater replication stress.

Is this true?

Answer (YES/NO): NO